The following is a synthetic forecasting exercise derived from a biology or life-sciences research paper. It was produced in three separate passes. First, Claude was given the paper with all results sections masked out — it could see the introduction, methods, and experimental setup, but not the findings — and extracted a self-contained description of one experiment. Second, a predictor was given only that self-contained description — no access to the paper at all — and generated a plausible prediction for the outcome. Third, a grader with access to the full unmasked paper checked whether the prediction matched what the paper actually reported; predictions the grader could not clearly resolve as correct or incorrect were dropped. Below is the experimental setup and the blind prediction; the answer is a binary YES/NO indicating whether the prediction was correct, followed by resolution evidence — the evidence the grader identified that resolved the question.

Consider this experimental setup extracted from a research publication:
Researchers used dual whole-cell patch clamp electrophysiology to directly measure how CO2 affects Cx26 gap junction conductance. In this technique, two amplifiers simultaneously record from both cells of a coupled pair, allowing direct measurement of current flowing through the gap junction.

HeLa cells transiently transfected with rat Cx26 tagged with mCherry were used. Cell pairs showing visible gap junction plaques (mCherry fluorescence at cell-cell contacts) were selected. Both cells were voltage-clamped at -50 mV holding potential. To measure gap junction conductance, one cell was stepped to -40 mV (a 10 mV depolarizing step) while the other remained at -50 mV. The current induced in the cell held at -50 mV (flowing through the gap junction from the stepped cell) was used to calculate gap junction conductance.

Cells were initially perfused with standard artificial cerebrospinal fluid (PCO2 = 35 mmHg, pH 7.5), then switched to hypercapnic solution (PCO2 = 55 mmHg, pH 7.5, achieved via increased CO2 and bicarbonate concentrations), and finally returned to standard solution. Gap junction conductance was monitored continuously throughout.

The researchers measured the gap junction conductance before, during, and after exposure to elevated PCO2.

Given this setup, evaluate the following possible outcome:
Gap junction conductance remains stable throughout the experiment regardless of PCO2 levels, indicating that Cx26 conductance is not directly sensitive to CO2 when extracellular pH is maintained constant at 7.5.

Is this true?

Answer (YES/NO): NO